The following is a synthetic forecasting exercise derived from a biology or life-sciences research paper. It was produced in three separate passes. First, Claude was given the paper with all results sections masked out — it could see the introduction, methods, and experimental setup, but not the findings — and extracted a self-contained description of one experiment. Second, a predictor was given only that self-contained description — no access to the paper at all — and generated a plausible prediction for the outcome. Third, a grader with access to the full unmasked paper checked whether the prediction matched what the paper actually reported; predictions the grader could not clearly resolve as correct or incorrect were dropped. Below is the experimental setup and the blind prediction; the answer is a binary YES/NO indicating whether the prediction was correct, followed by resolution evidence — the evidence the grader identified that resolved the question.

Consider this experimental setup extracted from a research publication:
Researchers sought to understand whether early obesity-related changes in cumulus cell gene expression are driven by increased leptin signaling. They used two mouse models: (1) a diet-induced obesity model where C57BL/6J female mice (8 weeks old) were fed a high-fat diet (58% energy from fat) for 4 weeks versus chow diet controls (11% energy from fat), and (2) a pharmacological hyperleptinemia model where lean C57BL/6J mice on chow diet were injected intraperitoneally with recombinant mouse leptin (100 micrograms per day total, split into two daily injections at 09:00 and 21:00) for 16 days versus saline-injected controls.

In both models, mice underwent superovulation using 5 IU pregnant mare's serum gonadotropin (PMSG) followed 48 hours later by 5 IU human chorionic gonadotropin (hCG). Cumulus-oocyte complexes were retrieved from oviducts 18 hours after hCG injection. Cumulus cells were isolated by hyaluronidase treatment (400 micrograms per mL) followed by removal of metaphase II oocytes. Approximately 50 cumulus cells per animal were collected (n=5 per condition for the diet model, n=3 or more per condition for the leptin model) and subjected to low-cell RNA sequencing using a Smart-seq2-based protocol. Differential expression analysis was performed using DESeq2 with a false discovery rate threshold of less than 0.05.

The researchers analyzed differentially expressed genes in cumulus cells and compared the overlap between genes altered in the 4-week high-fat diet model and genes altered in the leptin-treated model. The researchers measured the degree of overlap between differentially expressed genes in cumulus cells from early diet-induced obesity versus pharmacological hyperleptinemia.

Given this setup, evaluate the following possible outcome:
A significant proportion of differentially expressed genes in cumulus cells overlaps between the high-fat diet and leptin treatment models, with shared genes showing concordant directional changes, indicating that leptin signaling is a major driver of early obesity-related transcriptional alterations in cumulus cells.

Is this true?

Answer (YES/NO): NO